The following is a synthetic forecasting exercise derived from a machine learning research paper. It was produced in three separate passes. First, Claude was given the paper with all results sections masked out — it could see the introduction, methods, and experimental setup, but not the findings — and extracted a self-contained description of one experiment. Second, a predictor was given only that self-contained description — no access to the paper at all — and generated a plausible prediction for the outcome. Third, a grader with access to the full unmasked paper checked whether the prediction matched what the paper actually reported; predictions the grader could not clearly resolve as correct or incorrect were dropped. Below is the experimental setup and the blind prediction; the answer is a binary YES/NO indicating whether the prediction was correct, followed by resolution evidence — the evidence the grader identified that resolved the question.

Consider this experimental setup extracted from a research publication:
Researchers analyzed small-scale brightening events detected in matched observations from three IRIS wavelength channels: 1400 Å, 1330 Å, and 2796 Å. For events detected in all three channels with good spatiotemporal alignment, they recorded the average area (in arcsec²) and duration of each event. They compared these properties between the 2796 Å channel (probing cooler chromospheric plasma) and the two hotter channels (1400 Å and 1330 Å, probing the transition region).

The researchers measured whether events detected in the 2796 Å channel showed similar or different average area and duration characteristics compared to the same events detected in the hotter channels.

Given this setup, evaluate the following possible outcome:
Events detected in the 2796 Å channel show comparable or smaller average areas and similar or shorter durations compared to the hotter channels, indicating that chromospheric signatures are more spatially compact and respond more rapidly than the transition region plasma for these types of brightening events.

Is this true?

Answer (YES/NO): YES